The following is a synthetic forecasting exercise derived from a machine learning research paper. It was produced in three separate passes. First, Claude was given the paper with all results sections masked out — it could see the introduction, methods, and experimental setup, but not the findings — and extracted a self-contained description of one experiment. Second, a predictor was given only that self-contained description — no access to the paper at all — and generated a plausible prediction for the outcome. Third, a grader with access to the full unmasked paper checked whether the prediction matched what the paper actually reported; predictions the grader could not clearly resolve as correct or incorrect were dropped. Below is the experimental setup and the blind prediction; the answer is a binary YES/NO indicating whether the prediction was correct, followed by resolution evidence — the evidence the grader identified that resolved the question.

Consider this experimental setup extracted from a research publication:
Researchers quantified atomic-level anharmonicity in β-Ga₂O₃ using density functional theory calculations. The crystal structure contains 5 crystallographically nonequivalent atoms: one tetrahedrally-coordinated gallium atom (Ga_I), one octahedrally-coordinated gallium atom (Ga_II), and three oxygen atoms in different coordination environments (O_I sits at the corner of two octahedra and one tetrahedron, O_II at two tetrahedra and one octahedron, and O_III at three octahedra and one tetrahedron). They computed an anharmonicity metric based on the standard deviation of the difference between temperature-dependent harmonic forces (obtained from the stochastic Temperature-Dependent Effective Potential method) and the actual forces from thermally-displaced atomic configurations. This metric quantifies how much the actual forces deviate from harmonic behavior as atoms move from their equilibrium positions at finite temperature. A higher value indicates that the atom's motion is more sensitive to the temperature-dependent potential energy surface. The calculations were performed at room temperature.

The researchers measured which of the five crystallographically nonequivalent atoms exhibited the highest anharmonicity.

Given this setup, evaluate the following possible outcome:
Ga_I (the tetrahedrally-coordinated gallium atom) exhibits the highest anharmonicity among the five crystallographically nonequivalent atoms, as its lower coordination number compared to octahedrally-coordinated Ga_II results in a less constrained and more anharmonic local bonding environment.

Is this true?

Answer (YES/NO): NO